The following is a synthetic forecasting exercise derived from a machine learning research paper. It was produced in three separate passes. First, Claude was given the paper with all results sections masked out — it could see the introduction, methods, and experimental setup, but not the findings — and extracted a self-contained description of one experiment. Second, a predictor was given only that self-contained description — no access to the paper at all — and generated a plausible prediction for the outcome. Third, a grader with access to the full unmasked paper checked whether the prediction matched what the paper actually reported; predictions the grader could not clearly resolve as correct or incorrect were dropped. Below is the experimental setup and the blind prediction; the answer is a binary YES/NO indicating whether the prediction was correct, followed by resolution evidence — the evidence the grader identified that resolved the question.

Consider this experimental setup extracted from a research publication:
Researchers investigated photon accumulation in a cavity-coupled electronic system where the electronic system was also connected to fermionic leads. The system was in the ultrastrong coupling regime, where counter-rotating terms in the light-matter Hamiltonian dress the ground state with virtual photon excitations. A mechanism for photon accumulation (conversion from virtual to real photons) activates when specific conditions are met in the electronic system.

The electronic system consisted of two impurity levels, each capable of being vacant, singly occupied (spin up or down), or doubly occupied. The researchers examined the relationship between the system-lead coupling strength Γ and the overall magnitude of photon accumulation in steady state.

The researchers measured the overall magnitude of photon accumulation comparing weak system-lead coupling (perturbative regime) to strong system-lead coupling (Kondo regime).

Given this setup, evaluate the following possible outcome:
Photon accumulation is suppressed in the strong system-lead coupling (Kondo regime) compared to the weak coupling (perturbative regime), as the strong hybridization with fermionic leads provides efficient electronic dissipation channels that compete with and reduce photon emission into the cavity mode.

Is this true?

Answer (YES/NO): NO